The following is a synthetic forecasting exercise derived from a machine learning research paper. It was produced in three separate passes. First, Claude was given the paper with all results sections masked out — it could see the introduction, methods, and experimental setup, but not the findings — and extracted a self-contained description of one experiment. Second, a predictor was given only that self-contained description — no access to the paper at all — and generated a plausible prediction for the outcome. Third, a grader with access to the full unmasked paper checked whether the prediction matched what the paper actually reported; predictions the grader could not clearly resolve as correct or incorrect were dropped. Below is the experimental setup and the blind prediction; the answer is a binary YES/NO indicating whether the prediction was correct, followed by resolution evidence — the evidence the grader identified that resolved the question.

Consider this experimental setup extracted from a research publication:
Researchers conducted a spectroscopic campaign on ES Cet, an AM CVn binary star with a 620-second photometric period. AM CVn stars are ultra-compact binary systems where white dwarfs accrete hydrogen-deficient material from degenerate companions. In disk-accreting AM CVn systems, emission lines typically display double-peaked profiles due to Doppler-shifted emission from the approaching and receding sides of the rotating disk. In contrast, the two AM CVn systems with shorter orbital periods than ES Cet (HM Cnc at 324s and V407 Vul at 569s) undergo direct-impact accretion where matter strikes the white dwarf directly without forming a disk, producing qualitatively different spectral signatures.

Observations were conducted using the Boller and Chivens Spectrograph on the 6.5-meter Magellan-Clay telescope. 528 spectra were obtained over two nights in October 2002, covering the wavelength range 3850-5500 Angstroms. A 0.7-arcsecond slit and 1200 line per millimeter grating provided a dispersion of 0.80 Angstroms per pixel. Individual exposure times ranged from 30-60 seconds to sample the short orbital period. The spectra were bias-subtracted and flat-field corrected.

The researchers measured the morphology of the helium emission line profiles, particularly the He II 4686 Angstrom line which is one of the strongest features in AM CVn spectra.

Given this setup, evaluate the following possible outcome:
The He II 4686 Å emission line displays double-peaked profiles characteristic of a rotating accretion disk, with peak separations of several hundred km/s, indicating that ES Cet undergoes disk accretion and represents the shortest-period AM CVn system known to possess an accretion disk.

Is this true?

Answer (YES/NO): YES